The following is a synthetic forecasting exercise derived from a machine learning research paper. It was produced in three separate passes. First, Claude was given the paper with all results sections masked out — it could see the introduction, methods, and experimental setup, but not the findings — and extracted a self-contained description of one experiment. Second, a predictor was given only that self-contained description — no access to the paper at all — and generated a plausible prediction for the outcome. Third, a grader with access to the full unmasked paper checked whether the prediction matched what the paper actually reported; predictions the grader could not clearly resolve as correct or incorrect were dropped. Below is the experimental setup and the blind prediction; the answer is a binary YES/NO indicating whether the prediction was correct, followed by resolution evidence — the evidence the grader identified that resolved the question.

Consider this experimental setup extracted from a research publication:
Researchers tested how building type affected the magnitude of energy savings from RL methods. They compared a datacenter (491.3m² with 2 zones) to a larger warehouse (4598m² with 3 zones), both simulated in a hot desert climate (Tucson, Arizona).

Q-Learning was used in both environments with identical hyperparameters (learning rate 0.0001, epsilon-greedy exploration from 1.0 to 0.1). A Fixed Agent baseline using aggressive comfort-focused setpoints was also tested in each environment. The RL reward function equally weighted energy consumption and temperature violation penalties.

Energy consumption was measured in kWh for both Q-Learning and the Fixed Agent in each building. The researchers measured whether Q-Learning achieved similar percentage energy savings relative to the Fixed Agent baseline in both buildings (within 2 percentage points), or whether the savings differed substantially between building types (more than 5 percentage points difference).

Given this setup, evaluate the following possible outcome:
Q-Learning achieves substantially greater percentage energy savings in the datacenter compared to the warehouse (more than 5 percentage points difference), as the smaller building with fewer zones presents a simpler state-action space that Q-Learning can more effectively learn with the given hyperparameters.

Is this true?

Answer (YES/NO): NO